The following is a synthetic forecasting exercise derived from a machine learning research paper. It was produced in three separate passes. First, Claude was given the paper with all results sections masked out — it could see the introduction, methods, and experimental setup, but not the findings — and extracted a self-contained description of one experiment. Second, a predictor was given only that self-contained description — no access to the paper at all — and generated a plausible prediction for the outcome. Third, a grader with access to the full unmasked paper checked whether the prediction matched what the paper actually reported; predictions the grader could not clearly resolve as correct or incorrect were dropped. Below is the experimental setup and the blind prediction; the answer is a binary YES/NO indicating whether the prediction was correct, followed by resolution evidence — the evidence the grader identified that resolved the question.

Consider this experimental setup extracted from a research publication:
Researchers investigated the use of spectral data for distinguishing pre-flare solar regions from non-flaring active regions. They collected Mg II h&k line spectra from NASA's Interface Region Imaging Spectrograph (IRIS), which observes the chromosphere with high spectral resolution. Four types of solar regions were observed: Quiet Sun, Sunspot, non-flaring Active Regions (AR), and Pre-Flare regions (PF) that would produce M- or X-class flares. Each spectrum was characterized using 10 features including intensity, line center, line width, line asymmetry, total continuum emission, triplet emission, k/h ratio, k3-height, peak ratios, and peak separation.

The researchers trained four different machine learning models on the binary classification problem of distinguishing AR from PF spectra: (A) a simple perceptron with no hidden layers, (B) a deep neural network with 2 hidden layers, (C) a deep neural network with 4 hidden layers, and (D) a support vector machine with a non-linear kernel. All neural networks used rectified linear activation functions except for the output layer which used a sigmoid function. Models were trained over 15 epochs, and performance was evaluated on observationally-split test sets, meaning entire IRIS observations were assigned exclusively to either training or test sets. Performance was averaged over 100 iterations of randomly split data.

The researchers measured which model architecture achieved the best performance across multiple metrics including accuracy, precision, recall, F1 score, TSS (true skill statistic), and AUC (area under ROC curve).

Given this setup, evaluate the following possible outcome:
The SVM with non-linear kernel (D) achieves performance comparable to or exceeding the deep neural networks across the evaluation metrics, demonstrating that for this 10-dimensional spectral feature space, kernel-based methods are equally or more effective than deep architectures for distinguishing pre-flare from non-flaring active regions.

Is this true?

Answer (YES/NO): NO